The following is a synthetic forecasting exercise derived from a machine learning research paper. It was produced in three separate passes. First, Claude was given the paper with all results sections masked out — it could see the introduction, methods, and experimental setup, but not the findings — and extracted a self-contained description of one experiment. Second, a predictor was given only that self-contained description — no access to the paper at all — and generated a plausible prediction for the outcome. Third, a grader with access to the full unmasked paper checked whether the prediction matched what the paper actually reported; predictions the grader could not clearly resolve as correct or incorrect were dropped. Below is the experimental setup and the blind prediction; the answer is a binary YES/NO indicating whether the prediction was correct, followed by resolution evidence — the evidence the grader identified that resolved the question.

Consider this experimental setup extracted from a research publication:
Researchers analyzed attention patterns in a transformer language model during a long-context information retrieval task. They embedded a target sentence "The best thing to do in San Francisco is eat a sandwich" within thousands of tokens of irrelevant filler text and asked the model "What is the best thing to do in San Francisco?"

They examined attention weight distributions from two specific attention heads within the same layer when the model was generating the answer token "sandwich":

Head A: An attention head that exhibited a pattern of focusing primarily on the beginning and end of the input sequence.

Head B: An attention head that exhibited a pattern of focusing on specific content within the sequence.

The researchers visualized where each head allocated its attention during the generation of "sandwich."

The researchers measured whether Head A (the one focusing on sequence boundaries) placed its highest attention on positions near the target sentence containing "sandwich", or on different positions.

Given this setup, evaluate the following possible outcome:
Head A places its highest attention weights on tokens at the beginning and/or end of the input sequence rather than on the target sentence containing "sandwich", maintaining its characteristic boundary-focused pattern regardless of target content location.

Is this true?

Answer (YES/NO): YES